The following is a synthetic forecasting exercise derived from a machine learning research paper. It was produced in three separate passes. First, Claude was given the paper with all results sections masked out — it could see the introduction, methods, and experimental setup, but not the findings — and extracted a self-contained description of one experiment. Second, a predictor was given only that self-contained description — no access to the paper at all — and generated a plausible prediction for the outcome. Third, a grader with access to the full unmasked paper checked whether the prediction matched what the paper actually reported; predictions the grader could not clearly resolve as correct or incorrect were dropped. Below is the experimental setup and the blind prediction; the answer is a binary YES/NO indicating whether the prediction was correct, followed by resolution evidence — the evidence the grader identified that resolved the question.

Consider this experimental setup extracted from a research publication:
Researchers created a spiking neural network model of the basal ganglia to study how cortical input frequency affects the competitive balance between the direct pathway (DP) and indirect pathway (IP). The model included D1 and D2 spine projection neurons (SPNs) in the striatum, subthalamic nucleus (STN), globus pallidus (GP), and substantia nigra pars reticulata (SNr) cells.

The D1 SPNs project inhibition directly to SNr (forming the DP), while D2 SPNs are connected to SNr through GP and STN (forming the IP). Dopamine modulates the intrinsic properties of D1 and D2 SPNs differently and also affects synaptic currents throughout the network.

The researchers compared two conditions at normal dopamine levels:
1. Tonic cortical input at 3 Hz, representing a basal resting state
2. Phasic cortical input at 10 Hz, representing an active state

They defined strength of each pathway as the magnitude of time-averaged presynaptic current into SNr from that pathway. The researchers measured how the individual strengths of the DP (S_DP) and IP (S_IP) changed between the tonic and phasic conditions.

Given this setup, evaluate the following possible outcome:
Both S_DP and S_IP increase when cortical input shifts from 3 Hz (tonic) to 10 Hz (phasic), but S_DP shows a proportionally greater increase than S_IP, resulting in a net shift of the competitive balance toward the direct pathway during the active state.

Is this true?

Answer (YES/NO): YES